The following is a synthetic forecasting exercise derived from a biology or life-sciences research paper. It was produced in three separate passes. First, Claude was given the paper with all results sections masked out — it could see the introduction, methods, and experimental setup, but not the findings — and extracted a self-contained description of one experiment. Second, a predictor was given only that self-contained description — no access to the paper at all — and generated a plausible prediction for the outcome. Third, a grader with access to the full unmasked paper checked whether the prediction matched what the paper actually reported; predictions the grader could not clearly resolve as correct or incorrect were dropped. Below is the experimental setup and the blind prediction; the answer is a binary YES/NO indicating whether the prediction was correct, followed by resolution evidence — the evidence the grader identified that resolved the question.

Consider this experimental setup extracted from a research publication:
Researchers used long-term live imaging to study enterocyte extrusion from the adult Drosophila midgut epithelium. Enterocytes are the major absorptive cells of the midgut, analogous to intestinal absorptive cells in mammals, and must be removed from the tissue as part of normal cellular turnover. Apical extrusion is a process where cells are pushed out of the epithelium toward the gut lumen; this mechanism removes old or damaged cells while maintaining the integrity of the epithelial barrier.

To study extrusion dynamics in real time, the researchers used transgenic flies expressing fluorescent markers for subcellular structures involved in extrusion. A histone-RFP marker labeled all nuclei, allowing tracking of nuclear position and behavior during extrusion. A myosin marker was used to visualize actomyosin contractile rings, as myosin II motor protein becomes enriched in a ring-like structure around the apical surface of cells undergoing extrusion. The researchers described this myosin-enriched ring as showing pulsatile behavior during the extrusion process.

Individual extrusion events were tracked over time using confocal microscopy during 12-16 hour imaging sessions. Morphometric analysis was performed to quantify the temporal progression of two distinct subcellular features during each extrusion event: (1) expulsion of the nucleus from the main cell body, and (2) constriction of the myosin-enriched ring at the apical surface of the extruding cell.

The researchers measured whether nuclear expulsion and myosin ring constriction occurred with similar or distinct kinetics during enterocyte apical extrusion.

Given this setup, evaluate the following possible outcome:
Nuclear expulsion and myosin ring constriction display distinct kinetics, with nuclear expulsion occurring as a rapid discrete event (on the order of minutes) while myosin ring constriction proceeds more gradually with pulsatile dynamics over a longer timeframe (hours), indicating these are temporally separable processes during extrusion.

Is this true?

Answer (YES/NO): YES